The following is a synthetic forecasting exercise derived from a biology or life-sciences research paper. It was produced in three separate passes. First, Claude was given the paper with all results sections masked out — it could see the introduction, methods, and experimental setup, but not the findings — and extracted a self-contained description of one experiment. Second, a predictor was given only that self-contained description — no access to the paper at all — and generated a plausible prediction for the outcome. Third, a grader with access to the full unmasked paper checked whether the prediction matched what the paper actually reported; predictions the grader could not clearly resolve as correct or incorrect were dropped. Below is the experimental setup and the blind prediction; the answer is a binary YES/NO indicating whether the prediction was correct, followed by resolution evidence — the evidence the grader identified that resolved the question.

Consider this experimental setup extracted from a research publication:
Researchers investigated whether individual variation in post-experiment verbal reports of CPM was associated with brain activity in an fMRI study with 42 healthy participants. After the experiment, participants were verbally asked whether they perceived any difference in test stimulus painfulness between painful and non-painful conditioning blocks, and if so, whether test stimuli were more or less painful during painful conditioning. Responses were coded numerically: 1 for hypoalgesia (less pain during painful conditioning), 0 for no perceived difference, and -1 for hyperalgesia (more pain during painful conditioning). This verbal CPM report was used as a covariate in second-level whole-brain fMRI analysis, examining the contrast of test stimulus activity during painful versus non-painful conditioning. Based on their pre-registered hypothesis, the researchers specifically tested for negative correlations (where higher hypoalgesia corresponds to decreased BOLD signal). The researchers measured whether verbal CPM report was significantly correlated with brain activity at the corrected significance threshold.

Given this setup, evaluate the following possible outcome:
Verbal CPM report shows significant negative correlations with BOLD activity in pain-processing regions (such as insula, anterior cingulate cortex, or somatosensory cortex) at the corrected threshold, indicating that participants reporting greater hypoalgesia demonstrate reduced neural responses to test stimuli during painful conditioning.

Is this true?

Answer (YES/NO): NO